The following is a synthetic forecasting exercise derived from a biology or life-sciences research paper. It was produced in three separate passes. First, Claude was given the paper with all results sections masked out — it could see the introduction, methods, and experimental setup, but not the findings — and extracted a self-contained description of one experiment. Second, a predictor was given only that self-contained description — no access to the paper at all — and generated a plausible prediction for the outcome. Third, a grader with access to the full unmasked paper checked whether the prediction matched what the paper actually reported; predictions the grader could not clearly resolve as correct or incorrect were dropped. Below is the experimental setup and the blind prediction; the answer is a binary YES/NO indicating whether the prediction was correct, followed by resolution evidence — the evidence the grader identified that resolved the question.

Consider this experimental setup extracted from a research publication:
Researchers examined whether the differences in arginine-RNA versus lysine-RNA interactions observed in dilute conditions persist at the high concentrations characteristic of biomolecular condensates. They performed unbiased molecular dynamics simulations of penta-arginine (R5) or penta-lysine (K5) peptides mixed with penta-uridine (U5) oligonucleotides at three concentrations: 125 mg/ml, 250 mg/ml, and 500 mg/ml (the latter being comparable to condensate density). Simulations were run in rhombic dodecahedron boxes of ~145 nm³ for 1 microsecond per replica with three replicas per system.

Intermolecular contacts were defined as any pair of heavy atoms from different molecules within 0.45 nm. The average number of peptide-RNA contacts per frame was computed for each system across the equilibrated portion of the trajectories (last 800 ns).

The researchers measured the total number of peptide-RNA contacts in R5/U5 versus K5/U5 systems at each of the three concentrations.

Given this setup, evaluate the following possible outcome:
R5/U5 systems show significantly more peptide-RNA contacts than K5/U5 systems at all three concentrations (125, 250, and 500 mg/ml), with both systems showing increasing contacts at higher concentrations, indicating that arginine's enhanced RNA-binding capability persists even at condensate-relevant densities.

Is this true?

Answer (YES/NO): YES